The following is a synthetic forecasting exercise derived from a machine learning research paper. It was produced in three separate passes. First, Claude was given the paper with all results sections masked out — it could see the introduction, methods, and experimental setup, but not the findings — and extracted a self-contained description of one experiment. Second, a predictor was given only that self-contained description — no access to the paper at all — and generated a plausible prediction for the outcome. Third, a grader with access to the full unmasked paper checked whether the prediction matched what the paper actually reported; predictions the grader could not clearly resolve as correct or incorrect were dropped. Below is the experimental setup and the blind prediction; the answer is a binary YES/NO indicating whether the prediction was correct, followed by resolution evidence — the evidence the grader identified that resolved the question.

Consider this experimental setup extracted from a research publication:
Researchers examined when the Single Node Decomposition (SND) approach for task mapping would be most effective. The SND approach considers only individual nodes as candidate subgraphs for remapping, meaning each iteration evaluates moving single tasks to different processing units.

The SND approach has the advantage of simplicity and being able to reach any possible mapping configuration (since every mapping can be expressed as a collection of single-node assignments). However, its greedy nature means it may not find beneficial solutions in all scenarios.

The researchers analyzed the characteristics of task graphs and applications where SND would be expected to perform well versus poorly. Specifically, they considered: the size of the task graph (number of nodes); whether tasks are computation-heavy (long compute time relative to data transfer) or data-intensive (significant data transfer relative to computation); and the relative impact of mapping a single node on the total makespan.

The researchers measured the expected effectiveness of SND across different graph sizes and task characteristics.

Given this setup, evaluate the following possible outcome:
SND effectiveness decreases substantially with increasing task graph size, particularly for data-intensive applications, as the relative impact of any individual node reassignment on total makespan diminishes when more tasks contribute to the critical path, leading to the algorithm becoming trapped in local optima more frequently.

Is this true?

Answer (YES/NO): NO